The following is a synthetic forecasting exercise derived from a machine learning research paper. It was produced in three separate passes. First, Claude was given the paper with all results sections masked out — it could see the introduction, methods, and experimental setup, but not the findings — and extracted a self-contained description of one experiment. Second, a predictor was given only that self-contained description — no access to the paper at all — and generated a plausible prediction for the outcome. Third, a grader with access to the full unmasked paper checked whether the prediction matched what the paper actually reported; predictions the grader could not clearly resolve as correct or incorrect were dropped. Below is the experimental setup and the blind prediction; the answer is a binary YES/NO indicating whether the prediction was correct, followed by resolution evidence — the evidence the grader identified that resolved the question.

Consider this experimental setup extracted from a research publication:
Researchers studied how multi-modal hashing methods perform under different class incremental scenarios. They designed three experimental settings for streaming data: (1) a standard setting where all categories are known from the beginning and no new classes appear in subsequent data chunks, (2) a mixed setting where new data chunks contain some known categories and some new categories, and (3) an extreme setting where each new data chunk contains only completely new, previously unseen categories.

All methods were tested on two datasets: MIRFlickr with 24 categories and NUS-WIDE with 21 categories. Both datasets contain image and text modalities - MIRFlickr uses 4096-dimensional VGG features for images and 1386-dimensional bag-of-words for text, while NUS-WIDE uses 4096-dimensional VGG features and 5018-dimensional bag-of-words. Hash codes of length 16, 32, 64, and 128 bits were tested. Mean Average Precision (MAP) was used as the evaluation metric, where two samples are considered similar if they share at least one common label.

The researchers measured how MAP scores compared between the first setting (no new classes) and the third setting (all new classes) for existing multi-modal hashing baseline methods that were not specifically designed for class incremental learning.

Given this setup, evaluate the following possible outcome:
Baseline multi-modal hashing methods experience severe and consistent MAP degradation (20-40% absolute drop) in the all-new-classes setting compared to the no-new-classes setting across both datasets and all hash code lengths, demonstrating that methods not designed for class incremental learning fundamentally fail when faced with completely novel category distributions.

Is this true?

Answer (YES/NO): NO